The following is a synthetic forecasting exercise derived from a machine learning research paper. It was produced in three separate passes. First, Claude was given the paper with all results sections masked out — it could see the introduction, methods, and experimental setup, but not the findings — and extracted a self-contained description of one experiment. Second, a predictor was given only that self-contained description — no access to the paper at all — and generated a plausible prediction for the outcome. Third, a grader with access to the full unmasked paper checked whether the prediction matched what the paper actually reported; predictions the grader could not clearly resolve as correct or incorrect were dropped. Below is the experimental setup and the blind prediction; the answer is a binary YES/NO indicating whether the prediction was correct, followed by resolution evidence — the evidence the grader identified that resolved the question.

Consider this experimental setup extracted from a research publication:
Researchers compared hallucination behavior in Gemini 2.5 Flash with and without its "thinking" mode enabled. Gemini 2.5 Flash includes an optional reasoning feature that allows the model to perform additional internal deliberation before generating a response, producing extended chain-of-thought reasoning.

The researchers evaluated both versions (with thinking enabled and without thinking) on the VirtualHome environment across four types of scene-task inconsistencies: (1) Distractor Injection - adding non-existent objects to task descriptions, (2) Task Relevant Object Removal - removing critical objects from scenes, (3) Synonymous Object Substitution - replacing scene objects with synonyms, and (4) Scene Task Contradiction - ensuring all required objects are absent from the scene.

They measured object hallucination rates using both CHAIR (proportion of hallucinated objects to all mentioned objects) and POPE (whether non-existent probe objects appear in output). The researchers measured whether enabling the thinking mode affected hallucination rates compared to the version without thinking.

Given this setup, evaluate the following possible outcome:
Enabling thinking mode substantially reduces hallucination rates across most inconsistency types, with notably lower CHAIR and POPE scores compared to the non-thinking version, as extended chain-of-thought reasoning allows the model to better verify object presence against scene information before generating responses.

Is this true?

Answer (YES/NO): NO